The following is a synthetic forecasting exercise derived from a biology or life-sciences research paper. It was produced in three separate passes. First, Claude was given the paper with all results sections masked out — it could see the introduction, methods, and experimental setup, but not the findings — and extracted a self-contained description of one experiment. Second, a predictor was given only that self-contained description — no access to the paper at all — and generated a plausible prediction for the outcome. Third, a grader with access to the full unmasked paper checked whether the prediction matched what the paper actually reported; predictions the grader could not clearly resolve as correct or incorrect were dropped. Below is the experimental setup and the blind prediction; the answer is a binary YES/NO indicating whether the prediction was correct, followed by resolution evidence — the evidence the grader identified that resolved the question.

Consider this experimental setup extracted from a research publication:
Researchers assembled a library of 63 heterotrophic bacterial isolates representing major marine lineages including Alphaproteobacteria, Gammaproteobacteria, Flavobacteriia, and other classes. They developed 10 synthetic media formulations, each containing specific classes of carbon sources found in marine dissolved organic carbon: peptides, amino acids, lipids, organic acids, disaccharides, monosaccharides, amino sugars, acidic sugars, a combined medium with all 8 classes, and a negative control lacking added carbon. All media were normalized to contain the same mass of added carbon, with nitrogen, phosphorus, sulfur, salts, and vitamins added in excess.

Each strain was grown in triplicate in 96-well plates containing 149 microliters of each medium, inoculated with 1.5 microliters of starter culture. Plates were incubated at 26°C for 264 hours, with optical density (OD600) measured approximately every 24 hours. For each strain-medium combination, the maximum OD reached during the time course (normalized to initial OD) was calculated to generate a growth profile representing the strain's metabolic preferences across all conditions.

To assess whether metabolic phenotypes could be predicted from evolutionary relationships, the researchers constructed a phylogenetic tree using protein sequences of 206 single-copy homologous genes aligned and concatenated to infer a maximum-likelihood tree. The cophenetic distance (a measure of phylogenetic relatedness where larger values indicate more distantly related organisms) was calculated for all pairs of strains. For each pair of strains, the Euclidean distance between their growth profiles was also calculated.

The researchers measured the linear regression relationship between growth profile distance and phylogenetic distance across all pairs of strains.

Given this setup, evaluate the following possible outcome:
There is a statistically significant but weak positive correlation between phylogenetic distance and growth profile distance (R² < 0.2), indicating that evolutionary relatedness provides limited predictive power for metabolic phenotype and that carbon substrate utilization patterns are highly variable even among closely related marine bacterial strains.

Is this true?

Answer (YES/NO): YES